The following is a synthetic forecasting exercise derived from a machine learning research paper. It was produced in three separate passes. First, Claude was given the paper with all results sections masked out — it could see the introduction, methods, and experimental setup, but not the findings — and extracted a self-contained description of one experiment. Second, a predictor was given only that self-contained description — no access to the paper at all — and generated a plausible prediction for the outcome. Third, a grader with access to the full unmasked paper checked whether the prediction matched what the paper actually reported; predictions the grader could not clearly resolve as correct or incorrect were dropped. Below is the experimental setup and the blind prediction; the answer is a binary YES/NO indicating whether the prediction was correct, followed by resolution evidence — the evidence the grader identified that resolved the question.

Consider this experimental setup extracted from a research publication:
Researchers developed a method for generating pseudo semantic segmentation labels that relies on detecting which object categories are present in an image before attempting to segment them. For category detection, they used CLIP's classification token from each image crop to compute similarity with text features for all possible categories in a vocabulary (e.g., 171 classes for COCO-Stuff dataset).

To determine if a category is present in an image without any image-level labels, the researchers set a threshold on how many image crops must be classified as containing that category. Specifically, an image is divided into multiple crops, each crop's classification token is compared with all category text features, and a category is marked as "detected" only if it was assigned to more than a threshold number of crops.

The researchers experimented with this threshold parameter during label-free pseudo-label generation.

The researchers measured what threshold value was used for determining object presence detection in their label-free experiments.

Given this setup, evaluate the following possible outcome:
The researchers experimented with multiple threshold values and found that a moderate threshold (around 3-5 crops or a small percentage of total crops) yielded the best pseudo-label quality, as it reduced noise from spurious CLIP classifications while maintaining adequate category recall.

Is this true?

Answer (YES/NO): NO